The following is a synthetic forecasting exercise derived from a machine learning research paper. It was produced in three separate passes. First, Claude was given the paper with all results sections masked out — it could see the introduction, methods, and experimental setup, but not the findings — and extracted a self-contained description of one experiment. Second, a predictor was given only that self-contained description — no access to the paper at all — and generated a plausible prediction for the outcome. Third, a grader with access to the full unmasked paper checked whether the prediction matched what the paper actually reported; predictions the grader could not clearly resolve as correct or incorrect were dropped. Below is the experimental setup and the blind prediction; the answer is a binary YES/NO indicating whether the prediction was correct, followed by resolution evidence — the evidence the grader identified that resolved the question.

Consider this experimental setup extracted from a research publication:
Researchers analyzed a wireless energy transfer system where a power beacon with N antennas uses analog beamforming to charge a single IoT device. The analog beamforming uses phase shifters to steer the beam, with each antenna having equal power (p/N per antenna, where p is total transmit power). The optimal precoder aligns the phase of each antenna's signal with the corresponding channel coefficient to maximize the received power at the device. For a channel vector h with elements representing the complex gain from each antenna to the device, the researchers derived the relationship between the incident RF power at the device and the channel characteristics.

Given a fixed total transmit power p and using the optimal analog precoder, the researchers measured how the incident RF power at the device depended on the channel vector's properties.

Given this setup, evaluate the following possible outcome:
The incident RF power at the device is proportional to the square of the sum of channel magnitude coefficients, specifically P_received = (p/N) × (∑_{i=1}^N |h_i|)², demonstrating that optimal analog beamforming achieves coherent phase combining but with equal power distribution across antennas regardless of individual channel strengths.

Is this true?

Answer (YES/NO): YES